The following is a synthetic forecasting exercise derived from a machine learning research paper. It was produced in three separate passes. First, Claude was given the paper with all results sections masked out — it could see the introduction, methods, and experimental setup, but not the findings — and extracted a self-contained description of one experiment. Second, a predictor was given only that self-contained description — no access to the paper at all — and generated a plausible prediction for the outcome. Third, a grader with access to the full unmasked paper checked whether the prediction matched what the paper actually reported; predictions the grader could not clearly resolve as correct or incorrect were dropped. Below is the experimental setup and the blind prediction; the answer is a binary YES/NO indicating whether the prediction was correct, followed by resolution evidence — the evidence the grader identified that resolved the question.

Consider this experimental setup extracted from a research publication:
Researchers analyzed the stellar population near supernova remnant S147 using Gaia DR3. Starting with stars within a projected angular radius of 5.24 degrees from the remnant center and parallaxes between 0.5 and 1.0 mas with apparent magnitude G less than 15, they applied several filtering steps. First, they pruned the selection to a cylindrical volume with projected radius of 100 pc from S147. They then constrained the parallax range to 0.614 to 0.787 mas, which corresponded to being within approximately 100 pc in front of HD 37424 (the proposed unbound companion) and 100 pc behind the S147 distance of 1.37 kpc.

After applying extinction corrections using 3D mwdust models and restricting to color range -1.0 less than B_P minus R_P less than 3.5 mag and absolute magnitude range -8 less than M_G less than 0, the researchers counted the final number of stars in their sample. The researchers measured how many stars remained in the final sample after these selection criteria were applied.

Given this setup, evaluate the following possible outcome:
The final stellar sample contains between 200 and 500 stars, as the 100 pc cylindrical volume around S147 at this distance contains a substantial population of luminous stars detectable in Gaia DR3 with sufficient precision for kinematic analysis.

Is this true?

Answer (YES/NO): YES